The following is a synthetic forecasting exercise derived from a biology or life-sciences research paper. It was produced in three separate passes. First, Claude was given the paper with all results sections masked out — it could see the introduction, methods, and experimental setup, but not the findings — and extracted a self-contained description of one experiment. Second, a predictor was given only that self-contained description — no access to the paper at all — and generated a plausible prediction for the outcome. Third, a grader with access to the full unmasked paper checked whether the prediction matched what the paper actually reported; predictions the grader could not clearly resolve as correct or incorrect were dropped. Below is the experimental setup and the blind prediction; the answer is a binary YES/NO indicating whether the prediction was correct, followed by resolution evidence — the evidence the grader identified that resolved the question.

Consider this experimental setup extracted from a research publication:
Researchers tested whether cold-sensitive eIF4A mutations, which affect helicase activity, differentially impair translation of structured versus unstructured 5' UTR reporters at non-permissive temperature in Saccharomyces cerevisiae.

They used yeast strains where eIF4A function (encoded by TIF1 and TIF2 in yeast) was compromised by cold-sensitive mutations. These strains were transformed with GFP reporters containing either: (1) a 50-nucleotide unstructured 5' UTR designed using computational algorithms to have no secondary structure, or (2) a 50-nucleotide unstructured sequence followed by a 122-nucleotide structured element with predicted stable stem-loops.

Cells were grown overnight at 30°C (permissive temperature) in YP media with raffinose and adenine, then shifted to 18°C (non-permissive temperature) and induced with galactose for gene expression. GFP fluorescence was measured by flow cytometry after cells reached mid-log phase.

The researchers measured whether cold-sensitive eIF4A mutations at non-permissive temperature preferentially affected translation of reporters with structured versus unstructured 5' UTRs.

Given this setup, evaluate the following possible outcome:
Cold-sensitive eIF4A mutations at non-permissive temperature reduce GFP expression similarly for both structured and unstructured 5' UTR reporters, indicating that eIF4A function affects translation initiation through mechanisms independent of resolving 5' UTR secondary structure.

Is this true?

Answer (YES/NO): YES